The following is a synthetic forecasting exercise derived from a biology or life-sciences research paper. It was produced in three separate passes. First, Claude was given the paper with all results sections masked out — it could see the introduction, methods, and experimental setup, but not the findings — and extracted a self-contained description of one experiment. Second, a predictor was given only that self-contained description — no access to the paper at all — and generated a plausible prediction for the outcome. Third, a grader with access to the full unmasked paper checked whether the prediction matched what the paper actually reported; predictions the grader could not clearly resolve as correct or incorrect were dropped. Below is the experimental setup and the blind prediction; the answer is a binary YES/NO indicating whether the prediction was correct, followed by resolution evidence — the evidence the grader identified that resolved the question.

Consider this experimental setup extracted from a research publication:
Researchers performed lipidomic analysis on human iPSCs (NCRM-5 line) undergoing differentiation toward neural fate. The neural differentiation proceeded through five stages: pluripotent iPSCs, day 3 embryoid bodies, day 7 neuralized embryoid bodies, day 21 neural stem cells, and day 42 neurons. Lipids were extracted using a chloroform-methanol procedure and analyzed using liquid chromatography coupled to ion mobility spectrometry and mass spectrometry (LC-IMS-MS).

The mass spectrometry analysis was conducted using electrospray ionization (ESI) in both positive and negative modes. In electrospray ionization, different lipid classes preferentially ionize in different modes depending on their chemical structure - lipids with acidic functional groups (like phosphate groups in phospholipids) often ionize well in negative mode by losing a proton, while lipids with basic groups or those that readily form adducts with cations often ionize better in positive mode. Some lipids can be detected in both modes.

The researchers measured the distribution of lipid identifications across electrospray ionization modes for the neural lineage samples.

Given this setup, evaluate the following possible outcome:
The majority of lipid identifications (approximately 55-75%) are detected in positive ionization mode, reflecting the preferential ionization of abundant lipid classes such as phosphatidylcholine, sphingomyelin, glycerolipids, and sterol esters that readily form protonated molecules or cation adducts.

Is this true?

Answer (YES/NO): NO